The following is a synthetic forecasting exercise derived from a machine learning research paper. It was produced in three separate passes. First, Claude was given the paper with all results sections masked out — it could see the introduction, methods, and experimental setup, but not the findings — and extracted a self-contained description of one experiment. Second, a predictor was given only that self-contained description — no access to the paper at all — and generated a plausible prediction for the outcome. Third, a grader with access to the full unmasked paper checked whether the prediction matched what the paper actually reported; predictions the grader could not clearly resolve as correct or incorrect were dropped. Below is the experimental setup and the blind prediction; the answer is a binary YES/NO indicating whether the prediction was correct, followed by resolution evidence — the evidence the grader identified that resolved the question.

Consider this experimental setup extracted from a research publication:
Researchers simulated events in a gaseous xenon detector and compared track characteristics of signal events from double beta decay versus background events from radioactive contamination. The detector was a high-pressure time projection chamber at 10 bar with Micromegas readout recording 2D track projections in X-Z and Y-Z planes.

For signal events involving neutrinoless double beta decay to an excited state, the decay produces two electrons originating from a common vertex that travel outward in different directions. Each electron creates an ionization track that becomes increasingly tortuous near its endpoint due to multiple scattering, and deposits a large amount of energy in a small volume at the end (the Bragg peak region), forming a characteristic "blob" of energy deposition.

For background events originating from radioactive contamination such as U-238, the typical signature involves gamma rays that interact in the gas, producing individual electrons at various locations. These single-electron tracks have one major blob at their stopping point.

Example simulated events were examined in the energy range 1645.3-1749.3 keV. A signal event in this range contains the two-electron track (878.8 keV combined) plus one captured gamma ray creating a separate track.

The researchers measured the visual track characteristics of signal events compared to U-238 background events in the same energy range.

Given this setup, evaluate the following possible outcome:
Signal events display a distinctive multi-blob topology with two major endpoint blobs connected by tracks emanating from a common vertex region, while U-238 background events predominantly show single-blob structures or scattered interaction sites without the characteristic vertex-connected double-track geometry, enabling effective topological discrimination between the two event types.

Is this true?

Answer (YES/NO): YES